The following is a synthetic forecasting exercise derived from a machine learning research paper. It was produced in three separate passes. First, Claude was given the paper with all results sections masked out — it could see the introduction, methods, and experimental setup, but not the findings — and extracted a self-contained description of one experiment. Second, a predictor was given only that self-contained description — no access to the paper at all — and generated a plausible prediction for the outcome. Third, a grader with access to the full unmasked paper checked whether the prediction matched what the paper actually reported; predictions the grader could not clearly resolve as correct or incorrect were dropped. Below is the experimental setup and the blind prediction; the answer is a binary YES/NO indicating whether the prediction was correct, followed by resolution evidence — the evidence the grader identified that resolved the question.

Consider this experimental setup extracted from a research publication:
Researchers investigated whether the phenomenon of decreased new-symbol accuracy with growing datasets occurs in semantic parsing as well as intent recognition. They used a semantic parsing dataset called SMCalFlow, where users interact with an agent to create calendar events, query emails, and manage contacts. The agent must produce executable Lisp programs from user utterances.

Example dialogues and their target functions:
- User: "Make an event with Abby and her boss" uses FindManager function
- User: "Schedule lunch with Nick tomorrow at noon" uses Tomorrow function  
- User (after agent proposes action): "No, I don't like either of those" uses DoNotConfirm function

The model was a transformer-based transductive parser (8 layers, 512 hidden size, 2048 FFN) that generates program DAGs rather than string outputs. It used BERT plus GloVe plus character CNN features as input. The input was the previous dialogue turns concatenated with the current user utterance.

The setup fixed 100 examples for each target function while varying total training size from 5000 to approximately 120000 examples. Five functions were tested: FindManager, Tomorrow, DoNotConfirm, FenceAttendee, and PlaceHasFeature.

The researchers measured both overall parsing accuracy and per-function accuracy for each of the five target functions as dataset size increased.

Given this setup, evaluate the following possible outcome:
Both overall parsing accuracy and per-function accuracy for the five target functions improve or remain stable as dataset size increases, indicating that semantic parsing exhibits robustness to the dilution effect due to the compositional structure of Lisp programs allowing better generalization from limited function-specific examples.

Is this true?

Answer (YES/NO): NO